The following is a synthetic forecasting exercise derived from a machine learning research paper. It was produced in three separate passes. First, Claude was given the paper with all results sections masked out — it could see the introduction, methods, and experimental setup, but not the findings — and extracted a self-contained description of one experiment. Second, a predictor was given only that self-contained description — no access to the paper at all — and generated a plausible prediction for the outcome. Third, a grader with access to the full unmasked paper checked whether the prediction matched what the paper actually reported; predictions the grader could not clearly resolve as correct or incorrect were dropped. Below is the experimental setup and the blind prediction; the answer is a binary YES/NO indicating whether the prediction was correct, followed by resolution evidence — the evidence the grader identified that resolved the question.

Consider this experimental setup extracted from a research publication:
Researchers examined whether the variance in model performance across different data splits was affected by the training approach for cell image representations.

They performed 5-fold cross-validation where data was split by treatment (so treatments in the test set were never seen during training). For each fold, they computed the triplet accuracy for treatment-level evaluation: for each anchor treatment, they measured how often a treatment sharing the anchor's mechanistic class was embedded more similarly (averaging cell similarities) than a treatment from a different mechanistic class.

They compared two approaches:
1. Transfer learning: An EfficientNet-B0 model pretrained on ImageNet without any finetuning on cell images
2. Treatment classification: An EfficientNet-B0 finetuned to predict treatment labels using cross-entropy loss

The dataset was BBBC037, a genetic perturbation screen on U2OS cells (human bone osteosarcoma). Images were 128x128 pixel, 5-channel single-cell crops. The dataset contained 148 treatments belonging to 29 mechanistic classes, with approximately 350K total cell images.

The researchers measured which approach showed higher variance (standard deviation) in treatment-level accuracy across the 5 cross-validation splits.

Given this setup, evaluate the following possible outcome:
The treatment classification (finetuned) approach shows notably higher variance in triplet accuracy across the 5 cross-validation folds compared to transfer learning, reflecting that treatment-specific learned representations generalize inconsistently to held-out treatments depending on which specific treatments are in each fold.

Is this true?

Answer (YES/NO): YES